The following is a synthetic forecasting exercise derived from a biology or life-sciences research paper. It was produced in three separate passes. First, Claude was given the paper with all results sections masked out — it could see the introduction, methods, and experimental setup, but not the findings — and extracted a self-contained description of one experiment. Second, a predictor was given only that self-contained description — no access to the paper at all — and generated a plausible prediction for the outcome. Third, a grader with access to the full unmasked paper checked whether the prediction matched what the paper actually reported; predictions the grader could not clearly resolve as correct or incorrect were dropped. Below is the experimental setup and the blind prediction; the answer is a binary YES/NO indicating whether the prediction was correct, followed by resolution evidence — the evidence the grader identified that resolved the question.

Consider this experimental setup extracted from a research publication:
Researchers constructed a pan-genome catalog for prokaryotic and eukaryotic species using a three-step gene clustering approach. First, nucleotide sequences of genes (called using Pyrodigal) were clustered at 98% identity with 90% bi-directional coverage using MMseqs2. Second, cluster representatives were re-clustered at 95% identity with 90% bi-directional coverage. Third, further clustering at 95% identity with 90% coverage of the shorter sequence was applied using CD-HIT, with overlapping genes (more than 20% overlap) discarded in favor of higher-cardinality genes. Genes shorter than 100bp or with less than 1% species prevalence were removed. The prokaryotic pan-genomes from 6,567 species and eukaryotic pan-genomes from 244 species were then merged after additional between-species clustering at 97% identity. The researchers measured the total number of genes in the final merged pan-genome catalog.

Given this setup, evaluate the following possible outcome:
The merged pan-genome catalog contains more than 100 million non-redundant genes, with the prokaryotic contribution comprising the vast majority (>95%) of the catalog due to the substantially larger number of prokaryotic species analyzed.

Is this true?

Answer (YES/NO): NO